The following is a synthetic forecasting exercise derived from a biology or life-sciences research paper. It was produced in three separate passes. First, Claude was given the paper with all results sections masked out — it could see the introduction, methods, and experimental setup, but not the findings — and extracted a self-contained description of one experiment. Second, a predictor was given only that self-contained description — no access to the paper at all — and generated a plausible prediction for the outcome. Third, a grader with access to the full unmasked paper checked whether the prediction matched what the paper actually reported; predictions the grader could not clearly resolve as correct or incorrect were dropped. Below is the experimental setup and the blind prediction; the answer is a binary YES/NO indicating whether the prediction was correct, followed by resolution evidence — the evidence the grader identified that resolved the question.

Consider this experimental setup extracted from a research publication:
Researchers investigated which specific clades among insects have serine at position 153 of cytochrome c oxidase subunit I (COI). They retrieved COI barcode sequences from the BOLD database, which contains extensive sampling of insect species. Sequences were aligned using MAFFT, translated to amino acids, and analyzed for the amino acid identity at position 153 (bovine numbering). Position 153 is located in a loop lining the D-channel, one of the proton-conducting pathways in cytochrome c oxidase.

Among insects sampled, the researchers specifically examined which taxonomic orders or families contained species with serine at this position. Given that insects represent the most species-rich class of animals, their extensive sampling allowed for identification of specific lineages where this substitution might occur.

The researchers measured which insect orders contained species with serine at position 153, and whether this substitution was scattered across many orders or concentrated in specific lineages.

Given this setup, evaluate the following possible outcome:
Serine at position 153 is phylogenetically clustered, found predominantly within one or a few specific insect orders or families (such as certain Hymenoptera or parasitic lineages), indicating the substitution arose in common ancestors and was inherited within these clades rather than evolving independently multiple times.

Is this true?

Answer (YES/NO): NO